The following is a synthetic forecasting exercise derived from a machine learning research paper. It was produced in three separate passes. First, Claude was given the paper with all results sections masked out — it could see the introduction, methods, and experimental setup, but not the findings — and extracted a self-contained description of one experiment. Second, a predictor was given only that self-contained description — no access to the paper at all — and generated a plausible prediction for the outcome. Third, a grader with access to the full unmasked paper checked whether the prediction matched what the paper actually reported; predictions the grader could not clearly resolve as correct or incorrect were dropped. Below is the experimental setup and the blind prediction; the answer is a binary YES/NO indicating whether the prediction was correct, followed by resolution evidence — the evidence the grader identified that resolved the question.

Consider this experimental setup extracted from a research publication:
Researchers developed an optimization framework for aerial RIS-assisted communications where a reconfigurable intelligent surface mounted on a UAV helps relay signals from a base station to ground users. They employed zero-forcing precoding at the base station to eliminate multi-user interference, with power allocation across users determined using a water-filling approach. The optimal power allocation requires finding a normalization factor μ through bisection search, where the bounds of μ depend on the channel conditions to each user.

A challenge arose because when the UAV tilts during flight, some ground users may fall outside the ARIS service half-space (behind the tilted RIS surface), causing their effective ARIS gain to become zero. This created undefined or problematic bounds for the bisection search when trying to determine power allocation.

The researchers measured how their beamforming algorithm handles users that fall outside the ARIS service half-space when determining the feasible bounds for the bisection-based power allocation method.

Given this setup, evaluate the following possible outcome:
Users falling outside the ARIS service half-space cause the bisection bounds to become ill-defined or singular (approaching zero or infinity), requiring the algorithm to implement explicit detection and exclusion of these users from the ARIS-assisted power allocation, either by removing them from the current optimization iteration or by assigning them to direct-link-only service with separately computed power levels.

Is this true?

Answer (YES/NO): NO